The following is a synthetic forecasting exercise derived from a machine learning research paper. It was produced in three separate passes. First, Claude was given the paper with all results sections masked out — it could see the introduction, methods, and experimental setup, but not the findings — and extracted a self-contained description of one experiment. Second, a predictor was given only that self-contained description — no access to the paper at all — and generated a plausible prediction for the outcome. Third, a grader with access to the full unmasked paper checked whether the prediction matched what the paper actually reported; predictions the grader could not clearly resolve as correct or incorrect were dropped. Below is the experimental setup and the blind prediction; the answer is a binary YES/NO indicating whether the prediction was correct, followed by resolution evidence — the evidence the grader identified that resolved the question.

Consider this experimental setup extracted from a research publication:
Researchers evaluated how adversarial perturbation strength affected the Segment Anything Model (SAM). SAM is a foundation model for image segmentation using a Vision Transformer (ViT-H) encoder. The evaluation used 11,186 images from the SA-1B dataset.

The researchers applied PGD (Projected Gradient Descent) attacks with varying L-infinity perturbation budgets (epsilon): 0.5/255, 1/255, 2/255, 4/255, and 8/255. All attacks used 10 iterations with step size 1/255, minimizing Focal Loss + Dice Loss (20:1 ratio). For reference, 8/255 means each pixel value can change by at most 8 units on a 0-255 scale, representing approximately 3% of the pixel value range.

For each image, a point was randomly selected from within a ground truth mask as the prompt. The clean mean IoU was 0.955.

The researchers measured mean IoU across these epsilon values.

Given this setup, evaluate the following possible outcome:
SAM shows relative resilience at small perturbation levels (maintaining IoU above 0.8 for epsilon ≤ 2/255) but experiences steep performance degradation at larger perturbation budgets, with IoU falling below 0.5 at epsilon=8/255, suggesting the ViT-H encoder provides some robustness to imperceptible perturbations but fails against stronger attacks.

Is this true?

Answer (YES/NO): NO